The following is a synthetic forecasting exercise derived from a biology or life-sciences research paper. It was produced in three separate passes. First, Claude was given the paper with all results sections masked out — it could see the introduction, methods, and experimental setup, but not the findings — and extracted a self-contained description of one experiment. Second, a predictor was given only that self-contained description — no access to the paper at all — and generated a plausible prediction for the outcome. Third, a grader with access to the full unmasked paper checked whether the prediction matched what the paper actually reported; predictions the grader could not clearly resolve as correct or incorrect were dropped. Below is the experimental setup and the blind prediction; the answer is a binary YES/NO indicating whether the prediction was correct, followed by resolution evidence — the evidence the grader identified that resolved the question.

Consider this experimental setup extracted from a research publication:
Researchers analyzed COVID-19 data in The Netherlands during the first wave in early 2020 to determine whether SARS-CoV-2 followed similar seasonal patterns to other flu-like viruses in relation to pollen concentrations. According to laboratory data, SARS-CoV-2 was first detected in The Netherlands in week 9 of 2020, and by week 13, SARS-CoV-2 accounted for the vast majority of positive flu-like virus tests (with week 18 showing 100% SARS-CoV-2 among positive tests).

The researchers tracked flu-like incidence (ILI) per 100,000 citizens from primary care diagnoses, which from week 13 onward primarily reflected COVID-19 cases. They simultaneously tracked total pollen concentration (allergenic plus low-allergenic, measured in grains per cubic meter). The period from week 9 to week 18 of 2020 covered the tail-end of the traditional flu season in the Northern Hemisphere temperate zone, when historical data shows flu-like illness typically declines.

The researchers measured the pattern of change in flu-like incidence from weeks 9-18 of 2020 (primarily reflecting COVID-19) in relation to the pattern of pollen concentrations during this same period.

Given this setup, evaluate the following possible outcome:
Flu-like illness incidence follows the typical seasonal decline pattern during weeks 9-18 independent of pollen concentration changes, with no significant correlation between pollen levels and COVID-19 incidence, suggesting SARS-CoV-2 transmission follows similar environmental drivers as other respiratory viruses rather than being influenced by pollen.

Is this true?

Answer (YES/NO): NO